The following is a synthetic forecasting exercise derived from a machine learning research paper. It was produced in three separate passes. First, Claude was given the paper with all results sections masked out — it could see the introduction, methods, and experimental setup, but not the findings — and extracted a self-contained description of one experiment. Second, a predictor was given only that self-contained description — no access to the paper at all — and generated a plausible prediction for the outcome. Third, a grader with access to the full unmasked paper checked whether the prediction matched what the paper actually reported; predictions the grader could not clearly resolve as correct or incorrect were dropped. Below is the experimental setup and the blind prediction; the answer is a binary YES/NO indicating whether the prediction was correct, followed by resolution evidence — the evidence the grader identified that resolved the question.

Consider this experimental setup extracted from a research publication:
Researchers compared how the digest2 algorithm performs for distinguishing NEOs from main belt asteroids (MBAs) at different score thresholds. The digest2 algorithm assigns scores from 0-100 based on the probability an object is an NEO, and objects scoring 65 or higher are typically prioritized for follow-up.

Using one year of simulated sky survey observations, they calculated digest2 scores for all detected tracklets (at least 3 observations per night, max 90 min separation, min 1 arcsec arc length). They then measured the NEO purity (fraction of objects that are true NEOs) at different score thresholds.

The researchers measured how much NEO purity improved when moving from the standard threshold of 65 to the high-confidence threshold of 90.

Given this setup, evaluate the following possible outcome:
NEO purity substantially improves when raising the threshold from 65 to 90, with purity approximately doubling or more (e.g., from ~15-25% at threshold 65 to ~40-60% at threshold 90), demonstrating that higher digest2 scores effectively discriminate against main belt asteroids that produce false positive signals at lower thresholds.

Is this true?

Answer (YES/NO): NO